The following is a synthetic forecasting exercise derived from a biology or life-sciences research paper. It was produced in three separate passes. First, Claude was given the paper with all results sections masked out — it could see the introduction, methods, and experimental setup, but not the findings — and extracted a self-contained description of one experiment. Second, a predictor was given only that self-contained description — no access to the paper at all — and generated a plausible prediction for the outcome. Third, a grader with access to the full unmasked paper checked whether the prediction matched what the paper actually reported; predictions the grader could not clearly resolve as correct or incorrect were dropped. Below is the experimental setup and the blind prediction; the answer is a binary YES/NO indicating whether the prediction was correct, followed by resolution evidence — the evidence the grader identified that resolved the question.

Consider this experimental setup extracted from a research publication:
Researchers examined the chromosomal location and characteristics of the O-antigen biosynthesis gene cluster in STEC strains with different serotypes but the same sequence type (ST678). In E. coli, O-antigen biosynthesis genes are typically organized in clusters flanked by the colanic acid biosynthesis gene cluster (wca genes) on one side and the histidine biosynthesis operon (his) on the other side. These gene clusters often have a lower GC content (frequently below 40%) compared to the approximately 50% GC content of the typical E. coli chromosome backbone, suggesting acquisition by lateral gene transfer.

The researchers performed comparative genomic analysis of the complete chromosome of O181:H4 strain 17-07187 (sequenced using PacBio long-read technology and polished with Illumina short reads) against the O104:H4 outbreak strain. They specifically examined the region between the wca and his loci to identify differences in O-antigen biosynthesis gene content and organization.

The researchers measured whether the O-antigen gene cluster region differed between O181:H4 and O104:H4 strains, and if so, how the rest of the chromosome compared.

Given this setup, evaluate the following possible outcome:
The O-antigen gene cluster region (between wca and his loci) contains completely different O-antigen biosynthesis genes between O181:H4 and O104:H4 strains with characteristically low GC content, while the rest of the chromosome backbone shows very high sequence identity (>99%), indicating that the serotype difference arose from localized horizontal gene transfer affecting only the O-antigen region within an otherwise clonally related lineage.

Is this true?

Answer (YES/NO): YES